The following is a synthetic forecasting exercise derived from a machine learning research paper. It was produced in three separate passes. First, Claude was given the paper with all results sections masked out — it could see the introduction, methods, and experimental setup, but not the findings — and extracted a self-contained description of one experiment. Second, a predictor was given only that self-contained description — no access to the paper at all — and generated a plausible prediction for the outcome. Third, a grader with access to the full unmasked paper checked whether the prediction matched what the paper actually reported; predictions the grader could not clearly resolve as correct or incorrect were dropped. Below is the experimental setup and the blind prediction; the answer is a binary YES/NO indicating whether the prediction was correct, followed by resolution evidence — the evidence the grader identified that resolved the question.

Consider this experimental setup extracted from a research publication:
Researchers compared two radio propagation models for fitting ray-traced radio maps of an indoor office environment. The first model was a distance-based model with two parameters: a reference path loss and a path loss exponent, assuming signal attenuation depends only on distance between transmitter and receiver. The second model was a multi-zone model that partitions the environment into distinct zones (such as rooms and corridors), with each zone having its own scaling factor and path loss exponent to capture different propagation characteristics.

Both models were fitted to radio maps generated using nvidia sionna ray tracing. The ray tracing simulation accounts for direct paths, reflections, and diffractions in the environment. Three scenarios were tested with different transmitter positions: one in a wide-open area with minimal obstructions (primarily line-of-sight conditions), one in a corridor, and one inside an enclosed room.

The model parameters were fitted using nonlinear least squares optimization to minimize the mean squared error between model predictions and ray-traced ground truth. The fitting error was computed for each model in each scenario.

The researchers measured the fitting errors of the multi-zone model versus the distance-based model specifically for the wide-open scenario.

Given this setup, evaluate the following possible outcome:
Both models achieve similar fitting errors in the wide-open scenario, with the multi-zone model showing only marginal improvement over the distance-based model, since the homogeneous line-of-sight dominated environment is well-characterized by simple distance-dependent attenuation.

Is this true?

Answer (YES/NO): YES